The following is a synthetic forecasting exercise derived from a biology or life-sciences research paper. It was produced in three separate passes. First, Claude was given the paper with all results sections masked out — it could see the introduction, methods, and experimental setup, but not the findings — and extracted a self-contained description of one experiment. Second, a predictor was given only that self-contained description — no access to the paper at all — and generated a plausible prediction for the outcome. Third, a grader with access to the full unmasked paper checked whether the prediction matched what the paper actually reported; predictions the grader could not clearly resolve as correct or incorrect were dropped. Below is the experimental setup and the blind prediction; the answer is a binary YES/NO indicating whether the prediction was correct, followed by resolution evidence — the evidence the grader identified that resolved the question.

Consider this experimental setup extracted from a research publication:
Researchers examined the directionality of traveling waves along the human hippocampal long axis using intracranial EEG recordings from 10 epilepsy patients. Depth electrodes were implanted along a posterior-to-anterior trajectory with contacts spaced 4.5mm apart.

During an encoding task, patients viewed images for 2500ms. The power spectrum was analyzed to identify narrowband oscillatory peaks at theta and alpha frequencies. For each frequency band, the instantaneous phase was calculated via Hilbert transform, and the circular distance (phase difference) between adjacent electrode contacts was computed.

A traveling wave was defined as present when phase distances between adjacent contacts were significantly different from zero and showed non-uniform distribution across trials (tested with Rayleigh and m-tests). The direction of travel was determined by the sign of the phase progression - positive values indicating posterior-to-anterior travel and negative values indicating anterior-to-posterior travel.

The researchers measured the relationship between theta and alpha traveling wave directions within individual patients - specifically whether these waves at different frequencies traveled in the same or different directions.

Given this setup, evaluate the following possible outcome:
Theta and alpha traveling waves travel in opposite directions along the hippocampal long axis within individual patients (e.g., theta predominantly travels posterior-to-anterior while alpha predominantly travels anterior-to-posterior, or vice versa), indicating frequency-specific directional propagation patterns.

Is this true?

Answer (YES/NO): NO